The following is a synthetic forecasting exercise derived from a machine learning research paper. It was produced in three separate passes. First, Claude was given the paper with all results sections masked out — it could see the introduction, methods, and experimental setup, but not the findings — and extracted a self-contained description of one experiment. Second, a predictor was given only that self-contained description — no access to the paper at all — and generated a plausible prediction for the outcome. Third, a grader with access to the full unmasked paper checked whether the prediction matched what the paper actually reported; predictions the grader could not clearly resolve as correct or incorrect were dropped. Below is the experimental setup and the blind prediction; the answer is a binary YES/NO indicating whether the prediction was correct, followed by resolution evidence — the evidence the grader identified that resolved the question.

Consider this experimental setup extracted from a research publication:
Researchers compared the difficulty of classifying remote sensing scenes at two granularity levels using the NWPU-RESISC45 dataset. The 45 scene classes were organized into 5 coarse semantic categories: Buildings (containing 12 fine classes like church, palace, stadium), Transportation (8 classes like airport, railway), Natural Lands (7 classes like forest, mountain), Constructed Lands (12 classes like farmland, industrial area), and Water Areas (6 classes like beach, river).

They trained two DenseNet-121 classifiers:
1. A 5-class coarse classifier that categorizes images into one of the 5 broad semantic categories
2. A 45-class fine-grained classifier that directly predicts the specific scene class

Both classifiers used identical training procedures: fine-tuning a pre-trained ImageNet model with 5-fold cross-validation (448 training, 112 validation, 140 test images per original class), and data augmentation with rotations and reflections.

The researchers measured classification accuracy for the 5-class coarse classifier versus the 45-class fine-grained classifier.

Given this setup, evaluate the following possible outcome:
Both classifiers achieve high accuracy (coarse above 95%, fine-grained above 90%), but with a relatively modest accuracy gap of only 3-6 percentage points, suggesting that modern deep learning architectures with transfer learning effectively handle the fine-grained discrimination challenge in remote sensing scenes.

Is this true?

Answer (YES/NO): NO